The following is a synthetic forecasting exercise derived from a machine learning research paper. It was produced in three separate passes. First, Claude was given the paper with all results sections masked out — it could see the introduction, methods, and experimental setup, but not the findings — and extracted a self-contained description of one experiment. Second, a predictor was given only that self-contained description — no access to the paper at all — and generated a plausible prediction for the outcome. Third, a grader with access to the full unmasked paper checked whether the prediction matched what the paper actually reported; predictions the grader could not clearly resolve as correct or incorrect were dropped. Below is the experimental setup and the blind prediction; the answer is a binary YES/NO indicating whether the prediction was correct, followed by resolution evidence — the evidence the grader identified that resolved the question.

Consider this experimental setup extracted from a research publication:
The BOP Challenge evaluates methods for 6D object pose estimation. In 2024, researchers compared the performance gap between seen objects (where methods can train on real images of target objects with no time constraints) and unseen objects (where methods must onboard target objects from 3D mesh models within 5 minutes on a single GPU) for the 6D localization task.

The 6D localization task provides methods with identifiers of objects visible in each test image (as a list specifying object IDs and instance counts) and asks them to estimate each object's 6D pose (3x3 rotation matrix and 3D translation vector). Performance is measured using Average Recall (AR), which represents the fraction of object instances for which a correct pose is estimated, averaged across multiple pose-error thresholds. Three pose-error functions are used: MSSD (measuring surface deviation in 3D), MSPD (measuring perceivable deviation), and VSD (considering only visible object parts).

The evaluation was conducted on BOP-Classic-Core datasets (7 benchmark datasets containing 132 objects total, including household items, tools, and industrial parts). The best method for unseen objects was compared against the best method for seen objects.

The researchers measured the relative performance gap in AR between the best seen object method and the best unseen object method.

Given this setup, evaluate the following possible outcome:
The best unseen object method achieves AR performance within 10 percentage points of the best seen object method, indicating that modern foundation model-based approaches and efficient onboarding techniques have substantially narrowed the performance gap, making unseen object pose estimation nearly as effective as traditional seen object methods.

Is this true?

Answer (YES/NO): YES